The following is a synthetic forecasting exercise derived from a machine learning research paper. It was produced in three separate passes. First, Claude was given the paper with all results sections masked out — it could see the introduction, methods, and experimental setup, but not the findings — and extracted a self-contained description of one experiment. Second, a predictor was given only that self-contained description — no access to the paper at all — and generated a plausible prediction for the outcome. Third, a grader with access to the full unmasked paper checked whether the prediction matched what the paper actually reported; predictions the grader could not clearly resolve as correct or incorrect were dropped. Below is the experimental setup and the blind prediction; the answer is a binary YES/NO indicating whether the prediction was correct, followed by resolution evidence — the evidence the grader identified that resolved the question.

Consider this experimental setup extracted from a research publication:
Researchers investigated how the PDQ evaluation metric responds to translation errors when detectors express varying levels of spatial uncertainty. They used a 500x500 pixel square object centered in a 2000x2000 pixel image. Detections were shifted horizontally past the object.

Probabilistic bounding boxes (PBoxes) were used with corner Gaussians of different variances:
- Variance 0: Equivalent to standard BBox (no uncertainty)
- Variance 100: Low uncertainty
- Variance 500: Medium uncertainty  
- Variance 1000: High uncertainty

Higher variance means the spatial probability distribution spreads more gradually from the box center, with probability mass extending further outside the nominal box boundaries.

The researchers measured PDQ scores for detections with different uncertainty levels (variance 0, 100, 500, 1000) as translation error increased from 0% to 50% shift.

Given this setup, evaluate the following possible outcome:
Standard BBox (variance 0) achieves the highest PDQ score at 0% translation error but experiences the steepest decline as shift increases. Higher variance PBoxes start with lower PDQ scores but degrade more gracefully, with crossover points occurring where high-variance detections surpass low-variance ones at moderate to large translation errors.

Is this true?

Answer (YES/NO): YES